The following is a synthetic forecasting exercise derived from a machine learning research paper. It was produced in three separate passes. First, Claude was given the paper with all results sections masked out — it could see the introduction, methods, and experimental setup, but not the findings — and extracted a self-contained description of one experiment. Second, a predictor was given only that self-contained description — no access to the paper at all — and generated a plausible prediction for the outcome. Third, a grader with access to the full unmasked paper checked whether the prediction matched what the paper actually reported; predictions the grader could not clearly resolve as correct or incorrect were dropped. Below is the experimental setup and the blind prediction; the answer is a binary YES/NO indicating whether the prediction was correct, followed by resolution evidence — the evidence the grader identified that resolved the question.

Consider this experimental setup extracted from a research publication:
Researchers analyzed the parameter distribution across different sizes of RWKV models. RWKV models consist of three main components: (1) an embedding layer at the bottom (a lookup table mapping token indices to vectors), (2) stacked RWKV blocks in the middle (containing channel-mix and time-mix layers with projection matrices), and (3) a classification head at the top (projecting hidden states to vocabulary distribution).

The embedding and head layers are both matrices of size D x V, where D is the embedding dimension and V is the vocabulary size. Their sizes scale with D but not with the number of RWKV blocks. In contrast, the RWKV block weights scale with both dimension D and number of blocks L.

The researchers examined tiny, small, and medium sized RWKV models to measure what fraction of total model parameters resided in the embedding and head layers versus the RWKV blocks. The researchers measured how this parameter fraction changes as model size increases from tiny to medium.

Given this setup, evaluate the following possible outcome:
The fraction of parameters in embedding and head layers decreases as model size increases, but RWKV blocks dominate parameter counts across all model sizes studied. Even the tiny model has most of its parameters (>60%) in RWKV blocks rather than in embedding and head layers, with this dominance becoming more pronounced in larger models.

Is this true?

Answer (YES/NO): NO